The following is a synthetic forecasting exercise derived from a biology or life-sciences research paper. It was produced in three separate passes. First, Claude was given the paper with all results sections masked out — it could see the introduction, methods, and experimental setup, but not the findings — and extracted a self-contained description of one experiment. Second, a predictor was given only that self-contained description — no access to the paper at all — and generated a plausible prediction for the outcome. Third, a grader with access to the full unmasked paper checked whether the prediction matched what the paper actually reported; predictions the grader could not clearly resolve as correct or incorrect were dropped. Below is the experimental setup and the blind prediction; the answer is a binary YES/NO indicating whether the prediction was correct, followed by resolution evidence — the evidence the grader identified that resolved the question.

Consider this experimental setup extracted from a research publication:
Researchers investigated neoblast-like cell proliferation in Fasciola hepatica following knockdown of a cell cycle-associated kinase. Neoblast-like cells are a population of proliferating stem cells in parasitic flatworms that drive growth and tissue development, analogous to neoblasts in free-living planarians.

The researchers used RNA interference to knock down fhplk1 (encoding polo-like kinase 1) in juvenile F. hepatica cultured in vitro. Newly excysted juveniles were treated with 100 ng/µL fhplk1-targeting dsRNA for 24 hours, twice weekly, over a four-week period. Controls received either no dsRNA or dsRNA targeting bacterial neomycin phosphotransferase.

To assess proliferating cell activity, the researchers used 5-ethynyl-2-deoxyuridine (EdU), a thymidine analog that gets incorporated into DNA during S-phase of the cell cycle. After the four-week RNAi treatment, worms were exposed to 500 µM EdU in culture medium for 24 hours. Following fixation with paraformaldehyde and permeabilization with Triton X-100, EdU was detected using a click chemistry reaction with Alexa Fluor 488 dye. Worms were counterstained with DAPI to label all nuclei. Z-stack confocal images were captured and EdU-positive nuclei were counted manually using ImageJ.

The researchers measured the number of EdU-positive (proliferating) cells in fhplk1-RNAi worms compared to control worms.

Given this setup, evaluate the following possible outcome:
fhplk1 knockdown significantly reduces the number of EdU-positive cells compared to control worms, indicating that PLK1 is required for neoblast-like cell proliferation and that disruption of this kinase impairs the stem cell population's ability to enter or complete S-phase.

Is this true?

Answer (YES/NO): YES